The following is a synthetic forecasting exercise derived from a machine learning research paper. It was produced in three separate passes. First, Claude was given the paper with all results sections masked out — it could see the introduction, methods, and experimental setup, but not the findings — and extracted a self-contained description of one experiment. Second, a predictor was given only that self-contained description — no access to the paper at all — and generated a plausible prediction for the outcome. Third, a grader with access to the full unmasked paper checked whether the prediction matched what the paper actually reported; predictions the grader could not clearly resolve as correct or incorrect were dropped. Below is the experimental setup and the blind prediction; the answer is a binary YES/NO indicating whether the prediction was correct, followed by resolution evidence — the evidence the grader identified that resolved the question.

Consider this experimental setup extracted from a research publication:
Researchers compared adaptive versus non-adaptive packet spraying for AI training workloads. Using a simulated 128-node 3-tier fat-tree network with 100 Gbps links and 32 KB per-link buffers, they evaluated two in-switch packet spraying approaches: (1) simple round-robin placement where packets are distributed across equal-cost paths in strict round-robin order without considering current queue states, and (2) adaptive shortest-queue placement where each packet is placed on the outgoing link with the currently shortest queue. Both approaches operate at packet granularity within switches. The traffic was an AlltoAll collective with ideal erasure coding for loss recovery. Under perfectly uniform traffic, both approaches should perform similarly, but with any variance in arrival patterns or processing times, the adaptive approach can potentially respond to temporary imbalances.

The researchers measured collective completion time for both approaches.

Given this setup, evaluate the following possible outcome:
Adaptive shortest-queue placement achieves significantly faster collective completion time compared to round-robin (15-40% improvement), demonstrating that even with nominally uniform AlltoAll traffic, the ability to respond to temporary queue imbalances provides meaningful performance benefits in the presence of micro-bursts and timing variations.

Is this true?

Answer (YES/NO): NO